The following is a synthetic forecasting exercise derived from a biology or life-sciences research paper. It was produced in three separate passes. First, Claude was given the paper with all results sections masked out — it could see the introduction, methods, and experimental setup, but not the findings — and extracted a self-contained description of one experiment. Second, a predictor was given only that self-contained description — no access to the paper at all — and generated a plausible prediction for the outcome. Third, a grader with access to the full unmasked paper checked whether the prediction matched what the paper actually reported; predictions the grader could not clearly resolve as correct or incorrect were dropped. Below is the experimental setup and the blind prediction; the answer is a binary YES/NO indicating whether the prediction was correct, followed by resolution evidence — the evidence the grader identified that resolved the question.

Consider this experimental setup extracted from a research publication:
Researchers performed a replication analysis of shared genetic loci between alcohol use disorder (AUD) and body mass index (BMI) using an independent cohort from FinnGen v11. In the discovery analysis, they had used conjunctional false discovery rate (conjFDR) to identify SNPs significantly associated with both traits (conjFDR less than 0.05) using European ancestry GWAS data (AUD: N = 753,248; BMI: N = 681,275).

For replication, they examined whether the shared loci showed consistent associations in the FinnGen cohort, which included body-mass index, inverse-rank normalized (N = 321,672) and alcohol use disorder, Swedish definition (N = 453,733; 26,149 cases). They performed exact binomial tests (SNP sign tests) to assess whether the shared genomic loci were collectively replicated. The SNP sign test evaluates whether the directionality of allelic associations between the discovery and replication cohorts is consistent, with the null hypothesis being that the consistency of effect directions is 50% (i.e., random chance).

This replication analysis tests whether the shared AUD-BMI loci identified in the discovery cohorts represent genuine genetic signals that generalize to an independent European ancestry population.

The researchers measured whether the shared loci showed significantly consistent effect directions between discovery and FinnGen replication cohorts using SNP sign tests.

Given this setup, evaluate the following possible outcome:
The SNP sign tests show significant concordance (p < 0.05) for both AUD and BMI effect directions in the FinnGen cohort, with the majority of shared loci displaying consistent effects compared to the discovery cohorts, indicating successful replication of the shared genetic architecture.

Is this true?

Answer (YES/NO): YES